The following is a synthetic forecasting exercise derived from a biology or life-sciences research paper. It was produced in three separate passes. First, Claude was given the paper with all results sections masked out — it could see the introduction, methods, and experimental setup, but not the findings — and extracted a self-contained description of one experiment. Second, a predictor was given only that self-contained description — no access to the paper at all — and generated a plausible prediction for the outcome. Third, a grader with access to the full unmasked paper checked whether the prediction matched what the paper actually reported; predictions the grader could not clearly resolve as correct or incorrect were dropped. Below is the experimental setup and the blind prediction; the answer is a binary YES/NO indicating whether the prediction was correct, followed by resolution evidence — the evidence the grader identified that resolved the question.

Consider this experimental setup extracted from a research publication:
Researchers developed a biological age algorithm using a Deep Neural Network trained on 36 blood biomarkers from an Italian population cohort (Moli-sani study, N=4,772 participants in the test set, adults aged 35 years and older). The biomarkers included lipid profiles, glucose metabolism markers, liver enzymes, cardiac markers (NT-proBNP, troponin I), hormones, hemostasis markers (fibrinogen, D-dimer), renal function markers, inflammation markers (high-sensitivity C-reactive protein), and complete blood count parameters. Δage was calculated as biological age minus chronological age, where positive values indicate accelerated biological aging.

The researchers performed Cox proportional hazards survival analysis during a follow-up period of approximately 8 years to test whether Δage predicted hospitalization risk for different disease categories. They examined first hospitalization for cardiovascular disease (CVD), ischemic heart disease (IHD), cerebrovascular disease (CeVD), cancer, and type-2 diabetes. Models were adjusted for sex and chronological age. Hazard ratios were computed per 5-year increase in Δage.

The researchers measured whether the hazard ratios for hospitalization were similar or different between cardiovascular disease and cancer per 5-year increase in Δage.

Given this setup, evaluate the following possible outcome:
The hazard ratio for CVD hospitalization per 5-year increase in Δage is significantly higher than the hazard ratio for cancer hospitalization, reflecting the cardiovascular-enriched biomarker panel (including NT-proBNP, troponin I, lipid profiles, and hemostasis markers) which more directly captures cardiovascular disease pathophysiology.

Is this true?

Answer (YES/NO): YES